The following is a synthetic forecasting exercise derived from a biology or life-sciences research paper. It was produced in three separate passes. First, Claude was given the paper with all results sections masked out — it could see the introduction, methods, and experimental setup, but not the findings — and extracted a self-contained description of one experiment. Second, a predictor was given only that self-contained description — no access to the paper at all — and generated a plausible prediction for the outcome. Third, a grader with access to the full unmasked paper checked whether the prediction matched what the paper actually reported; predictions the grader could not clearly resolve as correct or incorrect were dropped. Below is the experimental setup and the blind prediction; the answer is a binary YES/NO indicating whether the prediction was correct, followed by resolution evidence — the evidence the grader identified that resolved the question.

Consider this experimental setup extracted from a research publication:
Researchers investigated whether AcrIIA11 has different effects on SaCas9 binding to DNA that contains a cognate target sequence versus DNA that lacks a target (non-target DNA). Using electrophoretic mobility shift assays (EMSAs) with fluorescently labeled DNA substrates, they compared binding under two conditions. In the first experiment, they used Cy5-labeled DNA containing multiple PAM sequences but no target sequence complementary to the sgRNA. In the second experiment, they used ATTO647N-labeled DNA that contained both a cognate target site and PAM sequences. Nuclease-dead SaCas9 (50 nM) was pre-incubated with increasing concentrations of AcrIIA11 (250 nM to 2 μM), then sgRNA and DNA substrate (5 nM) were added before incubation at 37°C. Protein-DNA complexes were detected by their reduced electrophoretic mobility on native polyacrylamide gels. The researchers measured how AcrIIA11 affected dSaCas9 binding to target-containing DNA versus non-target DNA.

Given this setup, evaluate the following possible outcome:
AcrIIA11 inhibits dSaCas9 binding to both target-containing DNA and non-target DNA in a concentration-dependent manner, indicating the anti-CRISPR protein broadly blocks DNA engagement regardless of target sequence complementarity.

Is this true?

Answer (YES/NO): NO